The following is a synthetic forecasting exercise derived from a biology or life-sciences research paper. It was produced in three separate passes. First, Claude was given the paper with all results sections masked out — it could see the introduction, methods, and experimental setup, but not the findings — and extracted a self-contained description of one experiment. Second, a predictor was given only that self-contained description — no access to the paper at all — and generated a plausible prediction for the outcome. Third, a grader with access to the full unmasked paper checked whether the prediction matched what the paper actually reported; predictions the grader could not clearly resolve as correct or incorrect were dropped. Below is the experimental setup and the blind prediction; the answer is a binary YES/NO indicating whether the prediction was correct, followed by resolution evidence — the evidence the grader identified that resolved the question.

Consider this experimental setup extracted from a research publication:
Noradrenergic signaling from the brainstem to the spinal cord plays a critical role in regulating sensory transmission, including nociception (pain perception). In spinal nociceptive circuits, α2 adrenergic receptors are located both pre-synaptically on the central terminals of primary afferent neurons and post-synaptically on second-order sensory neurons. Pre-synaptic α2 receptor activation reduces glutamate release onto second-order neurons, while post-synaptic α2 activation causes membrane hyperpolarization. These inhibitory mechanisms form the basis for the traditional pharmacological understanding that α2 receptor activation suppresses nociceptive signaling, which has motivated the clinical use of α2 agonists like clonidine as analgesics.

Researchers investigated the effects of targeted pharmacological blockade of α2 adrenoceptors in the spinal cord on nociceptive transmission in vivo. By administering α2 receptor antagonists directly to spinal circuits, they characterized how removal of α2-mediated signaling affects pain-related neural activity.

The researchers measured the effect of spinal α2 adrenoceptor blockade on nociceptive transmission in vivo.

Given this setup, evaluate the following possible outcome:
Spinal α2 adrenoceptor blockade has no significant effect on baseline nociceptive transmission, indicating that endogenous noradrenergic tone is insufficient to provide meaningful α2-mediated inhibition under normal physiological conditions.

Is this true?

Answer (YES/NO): NO